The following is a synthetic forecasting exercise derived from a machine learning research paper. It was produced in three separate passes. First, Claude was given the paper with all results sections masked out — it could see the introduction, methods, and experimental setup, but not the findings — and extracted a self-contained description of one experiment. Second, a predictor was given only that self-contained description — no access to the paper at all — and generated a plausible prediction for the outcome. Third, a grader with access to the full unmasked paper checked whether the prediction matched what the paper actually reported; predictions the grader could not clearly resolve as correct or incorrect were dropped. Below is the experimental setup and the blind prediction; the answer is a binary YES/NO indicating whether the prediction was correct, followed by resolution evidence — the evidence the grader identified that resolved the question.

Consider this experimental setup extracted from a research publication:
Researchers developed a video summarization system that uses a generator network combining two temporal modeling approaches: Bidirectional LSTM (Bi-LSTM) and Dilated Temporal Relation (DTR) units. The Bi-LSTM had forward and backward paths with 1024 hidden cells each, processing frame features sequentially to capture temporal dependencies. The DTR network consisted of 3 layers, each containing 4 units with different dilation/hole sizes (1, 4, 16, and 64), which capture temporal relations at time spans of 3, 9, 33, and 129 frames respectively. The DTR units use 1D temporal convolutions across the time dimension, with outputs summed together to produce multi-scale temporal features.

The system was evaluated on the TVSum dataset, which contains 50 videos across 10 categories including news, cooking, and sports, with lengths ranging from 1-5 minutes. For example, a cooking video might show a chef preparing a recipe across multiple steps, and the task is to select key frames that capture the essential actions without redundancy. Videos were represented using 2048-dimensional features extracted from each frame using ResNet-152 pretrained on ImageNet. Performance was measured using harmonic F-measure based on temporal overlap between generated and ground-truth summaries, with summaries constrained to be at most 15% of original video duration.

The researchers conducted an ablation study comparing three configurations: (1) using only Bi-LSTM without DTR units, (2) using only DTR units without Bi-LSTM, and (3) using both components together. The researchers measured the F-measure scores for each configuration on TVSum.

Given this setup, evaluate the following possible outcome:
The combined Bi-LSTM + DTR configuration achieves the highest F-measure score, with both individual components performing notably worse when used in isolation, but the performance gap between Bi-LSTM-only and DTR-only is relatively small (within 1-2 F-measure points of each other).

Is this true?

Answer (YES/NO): YES